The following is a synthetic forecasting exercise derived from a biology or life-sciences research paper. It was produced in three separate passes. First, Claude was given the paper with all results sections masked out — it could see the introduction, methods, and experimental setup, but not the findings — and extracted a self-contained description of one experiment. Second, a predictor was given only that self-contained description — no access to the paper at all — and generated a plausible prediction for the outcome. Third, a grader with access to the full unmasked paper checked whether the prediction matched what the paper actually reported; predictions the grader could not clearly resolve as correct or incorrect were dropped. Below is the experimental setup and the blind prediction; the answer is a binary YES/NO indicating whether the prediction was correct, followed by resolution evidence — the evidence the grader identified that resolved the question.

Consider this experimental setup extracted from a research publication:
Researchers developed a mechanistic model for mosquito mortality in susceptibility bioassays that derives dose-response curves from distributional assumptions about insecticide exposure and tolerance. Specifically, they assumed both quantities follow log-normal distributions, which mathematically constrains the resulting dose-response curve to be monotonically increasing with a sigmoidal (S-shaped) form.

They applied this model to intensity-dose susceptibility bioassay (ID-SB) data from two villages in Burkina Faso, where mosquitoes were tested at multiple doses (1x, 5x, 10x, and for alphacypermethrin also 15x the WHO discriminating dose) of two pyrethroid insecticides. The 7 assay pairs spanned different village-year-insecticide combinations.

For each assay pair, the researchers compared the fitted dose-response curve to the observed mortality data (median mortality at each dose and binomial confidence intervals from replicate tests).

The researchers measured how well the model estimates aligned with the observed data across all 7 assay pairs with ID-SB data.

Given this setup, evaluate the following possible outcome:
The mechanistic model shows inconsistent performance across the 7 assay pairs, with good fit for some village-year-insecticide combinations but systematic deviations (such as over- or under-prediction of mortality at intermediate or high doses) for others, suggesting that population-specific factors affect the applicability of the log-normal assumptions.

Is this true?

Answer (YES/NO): NO